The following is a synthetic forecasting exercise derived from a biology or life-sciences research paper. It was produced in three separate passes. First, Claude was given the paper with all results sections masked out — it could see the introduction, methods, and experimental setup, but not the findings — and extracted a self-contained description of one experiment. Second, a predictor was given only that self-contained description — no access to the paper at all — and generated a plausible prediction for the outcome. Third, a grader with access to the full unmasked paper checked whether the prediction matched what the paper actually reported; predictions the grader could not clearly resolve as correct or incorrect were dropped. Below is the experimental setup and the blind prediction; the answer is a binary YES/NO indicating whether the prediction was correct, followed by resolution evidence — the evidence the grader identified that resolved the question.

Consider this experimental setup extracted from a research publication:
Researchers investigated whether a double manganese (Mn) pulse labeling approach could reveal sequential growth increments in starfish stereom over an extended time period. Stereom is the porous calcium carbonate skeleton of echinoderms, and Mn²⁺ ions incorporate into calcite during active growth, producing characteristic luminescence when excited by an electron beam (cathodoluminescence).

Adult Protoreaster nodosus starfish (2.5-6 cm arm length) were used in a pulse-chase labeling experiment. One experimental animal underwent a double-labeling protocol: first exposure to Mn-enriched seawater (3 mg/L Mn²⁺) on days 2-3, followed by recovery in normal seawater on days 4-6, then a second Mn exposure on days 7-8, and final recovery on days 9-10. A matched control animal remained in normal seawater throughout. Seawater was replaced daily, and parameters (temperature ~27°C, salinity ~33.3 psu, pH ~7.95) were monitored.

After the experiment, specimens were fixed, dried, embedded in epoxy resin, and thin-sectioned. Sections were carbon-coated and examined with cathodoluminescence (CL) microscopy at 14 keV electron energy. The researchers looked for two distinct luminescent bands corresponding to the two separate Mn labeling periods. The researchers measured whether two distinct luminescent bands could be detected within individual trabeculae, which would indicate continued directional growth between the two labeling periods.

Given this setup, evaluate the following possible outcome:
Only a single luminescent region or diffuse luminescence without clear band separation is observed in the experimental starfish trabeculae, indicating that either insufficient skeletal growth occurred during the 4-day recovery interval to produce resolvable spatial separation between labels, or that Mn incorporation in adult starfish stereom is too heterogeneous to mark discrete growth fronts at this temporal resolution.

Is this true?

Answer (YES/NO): YES